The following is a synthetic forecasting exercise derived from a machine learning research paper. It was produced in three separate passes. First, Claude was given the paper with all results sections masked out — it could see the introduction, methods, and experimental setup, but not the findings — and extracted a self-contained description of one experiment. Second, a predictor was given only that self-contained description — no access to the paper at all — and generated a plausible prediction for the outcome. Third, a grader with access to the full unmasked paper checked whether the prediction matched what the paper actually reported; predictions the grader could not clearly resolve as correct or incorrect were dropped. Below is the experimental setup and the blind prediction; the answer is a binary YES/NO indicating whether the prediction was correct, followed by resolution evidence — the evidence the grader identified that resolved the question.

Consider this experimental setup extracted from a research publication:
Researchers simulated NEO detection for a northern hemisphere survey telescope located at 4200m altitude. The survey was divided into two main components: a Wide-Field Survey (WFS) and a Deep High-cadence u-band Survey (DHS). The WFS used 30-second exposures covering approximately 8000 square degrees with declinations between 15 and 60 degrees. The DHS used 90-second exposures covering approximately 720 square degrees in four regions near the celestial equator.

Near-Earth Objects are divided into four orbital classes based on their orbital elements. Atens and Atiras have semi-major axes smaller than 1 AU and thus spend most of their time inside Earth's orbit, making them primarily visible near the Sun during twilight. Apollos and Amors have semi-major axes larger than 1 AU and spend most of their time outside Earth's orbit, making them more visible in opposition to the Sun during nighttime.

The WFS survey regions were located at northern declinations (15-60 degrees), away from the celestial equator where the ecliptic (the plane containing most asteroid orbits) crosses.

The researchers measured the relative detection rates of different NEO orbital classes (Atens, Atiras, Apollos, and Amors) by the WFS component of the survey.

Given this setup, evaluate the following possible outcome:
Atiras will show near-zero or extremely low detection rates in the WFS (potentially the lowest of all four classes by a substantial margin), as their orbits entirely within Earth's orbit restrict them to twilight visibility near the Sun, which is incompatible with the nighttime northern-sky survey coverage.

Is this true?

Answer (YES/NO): YES